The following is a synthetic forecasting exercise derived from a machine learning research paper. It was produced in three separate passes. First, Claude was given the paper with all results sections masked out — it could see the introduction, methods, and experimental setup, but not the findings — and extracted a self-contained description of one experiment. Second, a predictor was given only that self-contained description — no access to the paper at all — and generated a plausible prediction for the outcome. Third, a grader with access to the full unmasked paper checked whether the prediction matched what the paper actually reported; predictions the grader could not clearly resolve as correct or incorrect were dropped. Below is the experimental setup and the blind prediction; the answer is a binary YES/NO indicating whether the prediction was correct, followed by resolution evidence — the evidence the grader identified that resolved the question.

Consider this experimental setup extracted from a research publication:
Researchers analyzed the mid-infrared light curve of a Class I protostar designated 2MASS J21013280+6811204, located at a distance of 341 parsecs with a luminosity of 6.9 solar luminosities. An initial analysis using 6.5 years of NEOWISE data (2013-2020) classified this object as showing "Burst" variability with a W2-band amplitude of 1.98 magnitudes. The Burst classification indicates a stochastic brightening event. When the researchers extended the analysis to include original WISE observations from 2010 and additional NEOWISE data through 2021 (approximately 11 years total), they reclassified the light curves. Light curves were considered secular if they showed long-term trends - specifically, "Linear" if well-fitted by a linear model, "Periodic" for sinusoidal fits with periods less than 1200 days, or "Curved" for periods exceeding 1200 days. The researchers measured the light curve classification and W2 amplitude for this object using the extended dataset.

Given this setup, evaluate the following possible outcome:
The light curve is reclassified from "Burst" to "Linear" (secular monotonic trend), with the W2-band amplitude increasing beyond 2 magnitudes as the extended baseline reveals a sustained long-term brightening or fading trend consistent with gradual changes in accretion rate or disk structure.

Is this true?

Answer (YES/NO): YES